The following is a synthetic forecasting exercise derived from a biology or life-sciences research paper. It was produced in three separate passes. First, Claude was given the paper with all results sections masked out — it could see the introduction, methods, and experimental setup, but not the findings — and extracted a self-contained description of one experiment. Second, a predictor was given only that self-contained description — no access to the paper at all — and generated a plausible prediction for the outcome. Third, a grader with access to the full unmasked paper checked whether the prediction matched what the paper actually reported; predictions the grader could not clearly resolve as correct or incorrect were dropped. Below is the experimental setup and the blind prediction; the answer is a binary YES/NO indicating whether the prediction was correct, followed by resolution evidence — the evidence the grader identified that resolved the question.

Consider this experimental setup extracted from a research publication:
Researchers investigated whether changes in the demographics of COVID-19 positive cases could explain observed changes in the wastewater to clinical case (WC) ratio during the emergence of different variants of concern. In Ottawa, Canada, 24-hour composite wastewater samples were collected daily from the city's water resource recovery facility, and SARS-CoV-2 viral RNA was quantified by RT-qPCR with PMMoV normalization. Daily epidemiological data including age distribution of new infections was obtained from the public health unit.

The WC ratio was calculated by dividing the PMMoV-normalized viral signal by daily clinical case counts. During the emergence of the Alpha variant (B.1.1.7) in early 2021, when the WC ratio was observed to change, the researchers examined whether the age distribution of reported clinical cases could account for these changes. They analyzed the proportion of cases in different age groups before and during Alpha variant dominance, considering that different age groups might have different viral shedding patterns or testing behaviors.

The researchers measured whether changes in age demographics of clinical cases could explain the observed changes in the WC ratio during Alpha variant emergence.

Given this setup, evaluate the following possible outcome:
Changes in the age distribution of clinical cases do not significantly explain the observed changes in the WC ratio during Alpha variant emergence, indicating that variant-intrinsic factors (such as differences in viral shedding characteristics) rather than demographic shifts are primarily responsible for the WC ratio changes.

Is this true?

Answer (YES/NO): YES